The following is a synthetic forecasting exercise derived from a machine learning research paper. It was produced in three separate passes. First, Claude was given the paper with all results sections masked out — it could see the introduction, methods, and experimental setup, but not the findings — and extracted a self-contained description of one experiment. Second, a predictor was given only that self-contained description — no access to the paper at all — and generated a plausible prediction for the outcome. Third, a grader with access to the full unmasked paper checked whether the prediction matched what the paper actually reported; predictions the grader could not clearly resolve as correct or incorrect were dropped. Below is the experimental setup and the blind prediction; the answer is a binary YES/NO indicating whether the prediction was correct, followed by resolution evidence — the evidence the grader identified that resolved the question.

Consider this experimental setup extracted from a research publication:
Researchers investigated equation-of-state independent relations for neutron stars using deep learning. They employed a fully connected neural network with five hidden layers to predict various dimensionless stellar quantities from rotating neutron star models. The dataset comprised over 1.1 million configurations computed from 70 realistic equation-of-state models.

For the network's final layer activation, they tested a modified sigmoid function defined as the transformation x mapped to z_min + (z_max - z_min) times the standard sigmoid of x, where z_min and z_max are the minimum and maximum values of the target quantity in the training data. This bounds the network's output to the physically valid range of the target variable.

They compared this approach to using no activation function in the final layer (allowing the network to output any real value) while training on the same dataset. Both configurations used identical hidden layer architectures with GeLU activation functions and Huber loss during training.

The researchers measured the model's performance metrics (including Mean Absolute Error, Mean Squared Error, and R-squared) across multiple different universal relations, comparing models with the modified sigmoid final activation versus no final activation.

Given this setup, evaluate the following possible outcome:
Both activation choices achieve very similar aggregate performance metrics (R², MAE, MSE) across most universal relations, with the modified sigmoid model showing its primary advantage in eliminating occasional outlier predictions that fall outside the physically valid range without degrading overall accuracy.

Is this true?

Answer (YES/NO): NO